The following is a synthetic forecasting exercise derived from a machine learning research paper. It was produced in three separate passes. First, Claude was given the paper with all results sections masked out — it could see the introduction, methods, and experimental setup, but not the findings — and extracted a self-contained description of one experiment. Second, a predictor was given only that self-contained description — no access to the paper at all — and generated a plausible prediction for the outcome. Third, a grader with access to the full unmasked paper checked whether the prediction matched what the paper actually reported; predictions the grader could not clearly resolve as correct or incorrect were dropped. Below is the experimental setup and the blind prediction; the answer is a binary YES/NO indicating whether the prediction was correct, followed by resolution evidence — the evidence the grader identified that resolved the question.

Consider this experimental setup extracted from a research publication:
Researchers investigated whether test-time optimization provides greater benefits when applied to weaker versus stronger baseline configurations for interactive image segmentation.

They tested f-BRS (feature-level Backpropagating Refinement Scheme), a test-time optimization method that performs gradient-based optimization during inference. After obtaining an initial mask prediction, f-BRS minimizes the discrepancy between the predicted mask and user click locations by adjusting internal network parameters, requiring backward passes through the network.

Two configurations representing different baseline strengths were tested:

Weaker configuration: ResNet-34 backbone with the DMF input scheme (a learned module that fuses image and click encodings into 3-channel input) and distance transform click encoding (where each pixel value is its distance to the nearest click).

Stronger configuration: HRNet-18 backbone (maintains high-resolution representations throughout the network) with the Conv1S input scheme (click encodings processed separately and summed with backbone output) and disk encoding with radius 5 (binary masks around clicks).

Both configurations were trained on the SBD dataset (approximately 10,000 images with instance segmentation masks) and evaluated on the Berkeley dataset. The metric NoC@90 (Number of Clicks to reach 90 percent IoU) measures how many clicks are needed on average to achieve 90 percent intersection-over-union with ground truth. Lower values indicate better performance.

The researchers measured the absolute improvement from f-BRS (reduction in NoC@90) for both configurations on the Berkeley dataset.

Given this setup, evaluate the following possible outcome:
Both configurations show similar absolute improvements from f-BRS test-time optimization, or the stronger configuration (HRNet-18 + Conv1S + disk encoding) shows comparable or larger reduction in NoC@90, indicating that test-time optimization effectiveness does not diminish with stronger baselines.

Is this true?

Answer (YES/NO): NO